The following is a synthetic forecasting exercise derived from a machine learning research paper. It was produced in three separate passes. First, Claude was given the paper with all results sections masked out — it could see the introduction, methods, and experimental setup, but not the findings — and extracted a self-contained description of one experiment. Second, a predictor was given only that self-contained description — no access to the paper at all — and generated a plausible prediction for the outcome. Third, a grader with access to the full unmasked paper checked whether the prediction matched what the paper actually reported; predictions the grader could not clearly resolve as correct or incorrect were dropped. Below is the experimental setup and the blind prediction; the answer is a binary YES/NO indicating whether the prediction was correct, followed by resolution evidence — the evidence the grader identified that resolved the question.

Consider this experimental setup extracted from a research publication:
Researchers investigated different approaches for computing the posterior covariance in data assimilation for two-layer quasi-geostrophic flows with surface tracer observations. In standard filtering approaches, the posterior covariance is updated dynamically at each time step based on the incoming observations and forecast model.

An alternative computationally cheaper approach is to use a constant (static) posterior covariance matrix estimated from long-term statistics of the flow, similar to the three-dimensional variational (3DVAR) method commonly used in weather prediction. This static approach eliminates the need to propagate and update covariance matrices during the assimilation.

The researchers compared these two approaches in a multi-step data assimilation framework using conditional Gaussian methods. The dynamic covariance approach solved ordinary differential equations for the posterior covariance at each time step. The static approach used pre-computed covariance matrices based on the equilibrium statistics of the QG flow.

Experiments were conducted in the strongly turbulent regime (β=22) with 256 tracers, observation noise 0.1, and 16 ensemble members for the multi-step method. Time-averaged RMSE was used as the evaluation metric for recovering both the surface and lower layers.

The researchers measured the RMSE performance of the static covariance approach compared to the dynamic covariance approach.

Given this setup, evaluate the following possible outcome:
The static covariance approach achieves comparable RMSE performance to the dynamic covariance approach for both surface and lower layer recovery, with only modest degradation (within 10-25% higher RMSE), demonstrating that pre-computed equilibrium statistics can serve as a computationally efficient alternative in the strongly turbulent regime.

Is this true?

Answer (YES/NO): NO